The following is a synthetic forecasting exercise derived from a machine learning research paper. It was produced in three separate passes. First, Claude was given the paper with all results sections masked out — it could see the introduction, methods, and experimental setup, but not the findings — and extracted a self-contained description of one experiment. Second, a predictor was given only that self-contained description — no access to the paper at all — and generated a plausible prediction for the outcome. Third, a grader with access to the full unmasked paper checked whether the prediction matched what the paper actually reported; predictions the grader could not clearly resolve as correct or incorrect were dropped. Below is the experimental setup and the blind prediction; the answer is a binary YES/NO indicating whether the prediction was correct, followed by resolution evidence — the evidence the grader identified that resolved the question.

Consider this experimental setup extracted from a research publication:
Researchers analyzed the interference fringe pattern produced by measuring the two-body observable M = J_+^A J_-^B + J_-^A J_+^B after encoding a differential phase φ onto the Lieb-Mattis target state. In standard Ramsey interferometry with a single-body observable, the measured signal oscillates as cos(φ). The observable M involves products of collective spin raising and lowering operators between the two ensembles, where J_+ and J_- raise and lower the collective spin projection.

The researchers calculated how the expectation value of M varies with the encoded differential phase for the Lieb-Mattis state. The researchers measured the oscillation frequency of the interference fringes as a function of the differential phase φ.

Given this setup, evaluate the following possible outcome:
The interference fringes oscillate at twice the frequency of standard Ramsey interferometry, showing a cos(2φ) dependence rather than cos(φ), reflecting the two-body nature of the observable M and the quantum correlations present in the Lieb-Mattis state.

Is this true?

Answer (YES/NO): YES